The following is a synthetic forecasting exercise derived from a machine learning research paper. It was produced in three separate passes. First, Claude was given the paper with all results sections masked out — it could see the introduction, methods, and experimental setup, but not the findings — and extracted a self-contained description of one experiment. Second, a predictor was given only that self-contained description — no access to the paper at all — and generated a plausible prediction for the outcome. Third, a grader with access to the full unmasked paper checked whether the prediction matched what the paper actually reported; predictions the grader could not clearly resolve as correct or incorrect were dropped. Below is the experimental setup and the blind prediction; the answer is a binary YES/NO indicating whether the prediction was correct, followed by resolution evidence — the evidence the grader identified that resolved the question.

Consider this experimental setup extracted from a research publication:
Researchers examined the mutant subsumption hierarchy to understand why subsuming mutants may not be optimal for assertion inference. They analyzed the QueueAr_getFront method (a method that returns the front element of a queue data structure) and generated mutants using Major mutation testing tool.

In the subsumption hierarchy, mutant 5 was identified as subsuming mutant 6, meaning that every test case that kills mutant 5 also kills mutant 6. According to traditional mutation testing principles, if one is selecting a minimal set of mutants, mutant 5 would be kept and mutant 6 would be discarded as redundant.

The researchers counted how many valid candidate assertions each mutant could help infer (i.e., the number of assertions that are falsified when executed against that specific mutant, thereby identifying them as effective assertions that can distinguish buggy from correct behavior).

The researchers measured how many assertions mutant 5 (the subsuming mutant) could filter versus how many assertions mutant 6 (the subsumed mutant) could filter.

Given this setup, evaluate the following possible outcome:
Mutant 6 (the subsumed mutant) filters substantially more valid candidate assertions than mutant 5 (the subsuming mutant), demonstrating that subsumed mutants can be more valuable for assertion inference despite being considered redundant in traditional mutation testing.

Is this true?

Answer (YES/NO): YES